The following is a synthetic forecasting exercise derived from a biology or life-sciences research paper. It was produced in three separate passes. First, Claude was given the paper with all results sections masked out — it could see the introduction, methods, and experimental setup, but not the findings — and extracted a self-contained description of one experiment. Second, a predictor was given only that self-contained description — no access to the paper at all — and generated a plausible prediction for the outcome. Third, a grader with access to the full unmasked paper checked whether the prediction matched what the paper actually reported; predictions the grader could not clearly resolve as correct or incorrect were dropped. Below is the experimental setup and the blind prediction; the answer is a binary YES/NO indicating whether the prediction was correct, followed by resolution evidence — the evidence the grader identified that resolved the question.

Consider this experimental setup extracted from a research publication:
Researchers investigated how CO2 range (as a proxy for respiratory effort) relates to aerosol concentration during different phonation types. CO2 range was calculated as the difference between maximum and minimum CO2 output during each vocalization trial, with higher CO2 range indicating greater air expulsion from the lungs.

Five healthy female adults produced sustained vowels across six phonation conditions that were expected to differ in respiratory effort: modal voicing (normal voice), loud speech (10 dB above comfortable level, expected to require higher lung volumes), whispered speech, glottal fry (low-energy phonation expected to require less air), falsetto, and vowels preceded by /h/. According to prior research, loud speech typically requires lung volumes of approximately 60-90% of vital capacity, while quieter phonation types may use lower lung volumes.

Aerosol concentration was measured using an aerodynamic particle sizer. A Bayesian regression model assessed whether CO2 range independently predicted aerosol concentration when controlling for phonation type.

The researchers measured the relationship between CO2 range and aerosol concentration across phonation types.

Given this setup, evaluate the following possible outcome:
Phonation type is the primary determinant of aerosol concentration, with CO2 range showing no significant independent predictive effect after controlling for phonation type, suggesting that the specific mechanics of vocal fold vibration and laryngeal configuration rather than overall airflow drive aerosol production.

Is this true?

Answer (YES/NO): NO